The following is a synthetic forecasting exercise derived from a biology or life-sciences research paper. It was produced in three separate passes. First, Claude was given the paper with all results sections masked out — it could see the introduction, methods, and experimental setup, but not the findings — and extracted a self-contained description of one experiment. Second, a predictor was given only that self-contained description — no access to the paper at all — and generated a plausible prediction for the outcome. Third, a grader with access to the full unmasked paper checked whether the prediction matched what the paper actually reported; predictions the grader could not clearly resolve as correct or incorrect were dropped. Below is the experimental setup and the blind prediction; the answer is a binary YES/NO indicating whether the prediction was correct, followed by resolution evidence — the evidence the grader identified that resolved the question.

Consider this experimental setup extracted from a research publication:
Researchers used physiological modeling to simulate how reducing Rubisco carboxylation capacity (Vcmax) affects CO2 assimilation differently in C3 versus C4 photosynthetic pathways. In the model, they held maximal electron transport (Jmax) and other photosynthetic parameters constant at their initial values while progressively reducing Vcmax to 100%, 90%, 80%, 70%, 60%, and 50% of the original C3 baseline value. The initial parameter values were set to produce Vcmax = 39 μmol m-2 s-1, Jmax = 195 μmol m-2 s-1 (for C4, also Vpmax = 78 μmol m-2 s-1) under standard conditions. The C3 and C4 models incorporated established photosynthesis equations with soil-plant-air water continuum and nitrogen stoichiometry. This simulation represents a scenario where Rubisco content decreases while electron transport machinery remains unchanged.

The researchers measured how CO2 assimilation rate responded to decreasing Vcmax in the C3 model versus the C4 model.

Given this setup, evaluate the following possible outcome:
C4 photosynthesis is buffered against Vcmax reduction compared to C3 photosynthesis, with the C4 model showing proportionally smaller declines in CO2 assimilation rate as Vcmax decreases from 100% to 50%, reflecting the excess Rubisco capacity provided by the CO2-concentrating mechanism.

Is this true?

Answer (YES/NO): YES